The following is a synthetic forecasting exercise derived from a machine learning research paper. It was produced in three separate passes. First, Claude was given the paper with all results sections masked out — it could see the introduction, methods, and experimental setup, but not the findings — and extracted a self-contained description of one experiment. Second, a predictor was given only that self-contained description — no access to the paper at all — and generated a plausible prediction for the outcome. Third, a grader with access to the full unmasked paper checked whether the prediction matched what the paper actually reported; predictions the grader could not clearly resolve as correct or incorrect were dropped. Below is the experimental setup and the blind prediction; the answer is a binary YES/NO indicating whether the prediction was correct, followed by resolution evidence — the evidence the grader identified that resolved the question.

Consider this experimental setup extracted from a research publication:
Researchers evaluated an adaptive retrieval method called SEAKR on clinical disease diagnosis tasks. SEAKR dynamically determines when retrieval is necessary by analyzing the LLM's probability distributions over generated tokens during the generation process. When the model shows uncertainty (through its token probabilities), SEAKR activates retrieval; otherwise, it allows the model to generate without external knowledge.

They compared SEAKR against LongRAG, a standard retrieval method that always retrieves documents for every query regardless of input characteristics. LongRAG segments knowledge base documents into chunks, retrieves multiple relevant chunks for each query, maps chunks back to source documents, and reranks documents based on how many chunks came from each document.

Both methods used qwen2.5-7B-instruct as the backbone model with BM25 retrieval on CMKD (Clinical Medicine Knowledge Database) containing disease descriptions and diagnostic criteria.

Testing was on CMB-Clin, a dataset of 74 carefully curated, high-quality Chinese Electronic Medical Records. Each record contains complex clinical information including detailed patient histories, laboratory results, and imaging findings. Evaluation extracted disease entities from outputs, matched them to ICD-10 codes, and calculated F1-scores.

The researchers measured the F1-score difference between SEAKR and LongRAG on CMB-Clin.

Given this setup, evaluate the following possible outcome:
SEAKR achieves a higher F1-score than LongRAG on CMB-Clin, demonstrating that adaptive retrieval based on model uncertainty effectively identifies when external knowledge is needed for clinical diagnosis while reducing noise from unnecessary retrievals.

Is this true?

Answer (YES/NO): NO